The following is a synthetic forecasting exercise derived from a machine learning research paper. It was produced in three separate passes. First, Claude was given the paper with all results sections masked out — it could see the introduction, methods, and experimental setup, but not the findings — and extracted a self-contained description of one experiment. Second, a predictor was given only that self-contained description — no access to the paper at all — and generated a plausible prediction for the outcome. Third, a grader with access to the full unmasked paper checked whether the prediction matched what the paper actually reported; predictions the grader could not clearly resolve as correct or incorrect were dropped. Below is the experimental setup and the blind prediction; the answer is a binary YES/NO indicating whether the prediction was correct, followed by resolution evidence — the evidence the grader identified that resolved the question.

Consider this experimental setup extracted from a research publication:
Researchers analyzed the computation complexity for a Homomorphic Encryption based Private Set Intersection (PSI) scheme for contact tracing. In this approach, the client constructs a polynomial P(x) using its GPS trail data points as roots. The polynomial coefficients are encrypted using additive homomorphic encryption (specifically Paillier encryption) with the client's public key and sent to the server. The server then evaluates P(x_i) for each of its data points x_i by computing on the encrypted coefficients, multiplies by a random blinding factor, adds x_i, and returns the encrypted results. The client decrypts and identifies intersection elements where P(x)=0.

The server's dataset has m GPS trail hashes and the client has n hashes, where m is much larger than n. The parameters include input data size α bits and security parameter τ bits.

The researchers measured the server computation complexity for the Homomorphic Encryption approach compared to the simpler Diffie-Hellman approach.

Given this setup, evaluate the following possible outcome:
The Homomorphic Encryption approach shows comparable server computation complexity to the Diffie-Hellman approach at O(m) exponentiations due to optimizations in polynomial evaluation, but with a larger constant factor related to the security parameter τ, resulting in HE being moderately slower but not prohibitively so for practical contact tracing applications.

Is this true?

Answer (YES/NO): NO